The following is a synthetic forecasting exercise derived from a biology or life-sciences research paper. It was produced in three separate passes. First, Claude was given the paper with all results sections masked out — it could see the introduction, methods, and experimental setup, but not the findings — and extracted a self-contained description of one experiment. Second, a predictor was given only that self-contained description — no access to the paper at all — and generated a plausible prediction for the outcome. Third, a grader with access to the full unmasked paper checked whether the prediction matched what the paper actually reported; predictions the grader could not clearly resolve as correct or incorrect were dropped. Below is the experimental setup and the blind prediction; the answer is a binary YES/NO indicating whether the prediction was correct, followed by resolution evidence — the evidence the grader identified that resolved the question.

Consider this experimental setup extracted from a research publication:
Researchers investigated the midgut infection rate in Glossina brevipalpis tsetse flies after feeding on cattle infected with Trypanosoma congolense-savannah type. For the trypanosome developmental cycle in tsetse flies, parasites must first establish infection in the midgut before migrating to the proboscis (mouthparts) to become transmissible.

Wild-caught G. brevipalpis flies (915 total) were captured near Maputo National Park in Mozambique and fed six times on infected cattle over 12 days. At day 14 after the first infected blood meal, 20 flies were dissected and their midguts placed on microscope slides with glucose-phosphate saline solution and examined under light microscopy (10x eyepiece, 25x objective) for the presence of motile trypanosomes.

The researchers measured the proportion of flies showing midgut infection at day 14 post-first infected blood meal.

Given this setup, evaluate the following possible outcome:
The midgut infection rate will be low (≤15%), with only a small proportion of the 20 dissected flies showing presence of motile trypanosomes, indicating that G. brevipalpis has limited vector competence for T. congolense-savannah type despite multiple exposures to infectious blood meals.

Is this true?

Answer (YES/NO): NO